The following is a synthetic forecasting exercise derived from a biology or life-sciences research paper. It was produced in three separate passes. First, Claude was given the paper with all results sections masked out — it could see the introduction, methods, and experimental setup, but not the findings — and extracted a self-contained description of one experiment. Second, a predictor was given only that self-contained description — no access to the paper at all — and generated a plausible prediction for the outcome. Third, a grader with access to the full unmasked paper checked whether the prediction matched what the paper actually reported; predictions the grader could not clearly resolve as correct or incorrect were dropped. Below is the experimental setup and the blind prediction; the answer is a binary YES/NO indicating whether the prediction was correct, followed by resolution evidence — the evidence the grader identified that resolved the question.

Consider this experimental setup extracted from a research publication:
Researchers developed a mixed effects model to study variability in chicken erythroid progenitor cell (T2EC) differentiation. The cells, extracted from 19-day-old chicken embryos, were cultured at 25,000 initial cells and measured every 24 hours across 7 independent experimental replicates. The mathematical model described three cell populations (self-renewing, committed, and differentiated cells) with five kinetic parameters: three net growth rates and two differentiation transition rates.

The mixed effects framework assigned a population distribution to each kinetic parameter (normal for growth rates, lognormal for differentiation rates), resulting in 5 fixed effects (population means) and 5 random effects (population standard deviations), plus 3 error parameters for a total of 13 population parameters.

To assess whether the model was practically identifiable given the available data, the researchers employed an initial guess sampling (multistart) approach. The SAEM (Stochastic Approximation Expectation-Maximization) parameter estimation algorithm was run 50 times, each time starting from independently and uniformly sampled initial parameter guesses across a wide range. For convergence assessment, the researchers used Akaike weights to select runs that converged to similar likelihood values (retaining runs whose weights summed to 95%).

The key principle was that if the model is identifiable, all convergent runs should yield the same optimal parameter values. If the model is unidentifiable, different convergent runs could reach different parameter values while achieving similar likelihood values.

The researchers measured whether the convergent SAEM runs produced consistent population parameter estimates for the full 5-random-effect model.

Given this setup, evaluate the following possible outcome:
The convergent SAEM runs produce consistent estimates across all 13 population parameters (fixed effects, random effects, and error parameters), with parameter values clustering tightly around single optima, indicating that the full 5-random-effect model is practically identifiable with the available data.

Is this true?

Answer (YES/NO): NO